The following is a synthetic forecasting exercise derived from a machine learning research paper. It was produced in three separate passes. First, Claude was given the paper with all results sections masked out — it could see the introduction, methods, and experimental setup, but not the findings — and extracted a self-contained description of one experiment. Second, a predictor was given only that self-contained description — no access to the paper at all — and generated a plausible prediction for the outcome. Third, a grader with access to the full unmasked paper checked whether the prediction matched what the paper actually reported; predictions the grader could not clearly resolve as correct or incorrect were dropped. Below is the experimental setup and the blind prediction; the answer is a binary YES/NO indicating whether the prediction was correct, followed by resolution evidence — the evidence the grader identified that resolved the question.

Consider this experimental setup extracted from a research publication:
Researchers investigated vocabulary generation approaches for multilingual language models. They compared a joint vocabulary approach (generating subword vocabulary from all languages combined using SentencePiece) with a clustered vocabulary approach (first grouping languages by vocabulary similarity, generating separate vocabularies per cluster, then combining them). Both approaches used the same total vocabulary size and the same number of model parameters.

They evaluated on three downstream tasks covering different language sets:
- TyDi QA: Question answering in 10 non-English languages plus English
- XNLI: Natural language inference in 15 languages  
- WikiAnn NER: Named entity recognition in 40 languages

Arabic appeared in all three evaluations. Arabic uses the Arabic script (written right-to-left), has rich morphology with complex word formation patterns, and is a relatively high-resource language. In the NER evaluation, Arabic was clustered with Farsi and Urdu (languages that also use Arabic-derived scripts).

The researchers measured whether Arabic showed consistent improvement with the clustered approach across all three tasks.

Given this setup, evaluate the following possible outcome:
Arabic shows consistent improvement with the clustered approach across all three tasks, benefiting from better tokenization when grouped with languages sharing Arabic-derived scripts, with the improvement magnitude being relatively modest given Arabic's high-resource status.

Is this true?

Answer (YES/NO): YES